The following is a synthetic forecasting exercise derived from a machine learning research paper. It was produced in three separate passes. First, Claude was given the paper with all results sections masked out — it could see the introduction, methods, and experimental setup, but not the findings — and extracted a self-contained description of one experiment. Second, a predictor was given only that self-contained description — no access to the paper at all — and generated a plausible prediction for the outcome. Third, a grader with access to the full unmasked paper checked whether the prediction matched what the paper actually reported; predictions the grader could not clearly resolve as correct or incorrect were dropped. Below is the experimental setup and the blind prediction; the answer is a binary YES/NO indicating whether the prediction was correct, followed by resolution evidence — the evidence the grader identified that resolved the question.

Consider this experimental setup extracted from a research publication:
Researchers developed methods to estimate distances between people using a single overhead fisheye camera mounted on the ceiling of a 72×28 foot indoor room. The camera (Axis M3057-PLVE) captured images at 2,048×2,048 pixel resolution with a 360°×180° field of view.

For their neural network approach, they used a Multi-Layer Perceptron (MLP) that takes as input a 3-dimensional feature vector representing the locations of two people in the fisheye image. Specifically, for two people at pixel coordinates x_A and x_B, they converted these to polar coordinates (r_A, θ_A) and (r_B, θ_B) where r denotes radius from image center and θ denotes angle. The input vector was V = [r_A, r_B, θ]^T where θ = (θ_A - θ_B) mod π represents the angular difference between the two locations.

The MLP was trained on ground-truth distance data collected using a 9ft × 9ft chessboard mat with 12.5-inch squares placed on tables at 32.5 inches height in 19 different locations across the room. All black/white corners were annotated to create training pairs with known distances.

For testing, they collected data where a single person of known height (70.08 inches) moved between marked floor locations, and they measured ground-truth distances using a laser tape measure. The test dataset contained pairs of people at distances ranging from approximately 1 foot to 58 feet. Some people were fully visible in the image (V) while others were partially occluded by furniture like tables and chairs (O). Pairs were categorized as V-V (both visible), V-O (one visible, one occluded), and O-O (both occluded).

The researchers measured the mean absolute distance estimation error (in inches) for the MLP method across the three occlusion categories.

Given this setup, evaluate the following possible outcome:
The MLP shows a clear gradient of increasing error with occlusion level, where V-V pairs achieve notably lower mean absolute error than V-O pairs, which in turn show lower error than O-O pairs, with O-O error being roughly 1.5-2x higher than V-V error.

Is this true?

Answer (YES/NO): NO